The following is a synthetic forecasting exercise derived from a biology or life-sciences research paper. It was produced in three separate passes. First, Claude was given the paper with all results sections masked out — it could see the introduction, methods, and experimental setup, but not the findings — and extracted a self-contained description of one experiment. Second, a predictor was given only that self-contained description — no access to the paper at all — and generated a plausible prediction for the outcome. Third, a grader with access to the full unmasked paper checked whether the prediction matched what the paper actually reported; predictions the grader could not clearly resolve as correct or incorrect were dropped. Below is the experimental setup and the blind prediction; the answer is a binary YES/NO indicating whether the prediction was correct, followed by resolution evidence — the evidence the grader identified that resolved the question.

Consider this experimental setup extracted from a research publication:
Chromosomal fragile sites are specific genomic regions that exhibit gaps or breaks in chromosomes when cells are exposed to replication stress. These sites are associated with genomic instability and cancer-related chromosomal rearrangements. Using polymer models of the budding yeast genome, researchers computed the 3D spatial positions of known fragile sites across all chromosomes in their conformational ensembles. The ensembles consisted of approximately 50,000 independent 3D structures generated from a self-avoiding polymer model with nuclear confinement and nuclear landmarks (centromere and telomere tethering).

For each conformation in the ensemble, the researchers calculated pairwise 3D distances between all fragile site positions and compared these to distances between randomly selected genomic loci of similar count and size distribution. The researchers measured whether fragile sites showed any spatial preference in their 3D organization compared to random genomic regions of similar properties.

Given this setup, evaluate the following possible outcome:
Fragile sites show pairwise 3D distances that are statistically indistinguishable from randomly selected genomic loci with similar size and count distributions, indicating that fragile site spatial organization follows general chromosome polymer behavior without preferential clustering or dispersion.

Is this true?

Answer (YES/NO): NO